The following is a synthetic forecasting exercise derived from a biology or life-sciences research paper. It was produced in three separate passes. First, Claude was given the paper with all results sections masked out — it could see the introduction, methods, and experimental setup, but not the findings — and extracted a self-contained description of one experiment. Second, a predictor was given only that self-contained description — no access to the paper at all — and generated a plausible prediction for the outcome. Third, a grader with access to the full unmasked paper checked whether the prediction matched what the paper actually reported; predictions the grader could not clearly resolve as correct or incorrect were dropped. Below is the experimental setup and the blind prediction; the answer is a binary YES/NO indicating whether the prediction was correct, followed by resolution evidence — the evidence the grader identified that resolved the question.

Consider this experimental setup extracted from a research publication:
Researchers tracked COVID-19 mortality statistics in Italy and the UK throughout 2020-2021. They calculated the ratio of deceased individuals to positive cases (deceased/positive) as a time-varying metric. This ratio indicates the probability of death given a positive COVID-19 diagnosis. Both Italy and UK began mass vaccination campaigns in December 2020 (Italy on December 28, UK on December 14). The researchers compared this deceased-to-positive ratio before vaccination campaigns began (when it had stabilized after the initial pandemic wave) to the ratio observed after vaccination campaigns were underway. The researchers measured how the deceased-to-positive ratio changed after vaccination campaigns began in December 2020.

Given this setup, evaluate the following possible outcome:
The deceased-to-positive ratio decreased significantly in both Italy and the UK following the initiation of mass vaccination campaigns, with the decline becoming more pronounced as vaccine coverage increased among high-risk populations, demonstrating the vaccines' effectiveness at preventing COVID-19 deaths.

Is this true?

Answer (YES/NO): YES